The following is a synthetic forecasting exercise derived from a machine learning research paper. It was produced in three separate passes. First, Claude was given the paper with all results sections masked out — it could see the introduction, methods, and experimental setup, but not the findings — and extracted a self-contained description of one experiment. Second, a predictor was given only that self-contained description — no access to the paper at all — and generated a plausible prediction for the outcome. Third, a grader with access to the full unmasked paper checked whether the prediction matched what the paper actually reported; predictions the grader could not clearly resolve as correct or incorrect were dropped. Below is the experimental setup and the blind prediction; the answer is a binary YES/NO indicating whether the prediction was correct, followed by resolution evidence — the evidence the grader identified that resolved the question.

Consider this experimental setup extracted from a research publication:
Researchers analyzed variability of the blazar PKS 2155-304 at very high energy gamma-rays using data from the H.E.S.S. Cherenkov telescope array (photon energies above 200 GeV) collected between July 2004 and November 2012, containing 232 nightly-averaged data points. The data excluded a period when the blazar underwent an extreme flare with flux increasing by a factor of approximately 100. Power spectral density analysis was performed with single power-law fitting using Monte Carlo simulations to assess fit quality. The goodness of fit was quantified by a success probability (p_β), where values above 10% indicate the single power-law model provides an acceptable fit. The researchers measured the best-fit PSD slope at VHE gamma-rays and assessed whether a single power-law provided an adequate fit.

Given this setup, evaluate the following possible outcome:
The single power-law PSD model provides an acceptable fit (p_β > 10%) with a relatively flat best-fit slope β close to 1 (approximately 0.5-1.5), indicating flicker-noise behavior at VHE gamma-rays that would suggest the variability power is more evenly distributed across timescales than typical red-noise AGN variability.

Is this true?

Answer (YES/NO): YES